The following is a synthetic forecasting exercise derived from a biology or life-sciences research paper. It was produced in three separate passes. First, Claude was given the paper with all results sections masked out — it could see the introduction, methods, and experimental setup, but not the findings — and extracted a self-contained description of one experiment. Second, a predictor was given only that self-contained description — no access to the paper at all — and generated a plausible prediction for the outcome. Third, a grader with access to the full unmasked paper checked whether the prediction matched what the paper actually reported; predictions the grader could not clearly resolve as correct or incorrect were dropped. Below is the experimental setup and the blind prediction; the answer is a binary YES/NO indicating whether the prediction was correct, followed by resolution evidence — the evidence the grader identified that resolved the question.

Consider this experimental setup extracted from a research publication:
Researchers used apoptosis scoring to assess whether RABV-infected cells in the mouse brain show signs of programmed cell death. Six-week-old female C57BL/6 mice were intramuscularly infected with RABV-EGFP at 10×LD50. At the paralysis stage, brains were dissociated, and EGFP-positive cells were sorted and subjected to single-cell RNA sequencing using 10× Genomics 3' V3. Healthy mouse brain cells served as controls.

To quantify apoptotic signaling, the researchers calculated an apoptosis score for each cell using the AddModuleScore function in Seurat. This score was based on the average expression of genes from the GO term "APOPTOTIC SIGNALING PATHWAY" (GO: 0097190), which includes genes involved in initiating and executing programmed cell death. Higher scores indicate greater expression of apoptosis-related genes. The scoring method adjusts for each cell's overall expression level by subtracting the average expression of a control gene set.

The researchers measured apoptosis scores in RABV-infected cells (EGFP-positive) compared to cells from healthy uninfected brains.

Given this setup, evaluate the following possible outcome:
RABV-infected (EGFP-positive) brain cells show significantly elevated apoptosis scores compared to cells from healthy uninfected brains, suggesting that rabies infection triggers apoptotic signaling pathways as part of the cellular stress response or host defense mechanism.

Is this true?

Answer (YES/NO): YES